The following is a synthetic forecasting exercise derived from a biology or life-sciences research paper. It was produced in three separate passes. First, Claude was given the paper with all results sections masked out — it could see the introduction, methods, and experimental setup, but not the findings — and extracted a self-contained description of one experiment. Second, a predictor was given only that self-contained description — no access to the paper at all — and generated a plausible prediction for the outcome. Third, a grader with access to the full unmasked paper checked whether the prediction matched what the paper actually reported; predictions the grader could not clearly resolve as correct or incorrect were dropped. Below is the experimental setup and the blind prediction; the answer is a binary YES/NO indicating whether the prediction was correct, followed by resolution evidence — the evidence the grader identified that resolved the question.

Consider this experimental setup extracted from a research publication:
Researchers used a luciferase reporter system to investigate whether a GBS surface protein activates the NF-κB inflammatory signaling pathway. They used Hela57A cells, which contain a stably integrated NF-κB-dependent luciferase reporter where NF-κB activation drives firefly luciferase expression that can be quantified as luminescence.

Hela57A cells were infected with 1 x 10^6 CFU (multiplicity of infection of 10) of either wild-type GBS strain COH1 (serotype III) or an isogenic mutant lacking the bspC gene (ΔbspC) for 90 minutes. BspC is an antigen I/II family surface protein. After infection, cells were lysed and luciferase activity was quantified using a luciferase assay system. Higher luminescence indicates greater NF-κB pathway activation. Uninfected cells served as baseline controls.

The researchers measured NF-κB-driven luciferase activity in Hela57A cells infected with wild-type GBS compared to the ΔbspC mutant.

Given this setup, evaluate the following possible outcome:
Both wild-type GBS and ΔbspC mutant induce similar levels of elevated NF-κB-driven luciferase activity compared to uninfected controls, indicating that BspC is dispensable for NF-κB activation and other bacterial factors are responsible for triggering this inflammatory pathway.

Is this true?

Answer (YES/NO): NO